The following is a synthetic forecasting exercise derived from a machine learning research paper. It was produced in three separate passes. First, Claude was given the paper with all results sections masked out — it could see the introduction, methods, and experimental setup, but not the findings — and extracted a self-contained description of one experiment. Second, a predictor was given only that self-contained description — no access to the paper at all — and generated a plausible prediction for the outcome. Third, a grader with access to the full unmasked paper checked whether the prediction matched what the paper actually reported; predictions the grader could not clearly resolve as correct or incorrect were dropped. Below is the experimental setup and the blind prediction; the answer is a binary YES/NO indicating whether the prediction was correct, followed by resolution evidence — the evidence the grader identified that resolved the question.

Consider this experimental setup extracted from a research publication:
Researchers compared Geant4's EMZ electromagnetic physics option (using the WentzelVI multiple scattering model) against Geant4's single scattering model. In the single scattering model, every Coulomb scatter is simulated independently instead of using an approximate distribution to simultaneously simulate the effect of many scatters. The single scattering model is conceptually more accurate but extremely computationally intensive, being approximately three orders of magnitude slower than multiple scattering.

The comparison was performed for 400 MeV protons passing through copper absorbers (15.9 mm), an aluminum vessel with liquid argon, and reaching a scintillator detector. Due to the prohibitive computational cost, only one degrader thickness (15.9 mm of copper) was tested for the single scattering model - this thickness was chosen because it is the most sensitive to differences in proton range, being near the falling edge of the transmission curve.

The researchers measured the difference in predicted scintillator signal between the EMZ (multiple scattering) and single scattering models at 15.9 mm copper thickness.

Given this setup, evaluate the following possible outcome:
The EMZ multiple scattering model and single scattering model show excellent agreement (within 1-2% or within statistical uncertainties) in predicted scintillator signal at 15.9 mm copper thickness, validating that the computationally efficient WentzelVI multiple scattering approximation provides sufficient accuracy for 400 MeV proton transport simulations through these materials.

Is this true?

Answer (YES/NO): YES